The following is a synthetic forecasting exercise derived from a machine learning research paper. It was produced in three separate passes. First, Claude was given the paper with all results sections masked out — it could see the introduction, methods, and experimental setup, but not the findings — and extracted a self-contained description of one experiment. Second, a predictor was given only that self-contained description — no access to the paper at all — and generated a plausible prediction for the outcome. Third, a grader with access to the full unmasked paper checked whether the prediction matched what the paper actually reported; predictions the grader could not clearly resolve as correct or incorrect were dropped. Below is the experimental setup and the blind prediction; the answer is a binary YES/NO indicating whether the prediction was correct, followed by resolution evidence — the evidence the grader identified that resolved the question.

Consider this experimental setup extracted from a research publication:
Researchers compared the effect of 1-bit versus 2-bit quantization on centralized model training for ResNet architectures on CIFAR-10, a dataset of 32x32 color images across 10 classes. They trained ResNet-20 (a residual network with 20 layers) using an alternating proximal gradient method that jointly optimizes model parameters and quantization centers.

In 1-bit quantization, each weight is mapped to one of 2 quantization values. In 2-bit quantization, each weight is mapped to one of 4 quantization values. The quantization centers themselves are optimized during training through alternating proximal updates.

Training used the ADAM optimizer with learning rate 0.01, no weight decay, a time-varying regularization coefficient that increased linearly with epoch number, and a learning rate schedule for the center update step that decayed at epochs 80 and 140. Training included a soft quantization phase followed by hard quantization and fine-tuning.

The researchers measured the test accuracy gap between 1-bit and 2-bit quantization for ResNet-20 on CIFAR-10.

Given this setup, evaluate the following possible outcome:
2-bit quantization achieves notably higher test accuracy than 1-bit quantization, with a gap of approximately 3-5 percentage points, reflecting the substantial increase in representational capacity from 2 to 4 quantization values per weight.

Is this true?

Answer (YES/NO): NO